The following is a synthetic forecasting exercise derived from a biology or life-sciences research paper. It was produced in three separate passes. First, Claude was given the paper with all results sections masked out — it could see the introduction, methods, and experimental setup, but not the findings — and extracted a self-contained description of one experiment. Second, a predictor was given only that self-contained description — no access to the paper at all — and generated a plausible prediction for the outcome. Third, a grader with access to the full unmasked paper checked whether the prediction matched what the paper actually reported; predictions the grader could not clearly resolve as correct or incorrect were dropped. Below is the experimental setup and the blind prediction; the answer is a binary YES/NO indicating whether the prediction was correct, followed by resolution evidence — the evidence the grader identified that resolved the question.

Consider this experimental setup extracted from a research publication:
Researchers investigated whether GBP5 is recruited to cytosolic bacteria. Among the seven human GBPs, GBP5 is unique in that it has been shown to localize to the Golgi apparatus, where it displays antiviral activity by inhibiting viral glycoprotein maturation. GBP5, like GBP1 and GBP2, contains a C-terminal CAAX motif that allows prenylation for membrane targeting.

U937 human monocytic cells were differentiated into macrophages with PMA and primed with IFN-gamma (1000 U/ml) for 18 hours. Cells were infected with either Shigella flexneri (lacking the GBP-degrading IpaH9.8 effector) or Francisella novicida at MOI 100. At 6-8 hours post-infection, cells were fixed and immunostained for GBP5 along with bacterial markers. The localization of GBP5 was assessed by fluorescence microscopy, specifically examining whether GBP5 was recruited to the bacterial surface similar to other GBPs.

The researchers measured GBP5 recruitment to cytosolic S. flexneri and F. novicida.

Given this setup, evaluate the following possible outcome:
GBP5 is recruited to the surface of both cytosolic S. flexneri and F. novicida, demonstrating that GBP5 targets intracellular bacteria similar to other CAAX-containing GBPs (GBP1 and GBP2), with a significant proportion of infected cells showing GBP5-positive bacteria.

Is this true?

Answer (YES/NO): NO